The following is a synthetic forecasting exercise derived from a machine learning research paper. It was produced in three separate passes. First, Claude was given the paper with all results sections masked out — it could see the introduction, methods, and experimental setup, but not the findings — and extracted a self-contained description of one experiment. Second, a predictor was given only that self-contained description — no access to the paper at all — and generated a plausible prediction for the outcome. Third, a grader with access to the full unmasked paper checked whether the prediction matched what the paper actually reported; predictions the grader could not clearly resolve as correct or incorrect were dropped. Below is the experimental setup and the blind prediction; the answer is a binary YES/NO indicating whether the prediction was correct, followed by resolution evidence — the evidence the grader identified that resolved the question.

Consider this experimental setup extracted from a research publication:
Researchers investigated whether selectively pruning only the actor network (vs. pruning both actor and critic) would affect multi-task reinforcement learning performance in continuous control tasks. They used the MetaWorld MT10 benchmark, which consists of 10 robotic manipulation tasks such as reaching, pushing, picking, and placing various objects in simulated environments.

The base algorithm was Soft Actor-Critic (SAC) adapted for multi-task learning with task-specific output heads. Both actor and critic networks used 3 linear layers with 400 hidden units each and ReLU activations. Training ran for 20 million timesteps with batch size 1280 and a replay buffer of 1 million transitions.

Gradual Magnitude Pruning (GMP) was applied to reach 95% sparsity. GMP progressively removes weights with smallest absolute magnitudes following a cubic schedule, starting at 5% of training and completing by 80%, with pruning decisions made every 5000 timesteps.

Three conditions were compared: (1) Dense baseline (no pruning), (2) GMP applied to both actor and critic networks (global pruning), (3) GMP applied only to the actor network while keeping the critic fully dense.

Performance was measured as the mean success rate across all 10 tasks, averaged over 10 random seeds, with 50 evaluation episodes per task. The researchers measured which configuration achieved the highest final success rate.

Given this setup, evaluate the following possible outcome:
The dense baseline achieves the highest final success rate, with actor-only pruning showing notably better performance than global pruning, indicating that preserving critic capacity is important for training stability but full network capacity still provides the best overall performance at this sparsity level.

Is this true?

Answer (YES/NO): NO